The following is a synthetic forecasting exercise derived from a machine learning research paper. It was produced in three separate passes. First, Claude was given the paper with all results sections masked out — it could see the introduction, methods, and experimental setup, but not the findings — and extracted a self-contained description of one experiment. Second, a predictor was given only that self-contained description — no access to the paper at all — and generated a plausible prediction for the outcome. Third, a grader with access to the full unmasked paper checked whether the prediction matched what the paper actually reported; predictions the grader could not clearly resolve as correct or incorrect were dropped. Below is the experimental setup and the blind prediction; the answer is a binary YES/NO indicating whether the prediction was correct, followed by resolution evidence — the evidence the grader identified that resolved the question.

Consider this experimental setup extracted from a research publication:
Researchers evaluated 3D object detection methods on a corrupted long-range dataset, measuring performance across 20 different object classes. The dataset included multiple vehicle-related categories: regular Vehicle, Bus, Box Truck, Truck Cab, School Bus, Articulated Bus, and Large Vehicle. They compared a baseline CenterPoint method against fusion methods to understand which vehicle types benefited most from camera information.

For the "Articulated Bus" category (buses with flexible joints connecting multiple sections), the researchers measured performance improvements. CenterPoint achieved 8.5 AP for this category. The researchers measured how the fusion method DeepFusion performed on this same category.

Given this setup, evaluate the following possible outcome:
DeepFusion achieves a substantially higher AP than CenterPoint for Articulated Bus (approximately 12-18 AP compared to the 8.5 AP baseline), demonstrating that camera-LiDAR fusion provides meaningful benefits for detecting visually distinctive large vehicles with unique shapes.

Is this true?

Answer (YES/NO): NO